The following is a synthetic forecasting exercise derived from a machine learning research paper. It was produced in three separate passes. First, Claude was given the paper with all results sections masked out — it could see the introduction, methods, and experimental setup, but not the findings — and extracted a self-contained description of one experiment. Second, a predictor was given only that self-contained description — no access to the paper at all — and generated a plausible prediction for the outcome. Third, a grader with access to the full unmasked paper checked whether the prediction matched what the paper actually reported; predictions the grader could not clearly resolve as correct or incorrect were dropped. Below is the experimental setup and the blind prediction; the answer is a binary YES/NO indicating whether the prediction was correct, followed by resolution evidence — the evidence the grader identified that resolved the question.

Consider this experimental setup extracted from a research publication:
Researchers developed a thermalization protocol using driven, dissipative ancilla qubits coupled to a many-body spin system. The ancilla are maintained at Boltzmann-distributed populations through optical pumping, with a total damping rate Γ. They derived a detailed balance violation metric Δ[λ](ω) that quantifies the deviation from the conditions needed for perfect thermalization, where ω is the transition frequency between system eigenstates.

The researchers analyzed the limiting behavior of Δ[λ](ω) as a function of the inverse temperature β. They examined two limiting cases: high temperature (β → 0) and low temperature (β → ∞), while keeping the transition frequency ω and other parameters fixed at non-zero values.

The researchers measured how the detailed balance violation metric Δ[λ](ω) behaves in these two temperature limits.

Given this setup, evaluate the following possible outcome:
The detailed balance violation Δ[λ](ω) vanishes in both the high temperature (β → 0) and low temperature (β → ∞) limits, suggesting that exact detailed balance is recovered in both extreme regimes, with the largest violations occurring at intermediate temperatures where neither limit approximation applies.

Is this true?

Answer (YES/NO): NO